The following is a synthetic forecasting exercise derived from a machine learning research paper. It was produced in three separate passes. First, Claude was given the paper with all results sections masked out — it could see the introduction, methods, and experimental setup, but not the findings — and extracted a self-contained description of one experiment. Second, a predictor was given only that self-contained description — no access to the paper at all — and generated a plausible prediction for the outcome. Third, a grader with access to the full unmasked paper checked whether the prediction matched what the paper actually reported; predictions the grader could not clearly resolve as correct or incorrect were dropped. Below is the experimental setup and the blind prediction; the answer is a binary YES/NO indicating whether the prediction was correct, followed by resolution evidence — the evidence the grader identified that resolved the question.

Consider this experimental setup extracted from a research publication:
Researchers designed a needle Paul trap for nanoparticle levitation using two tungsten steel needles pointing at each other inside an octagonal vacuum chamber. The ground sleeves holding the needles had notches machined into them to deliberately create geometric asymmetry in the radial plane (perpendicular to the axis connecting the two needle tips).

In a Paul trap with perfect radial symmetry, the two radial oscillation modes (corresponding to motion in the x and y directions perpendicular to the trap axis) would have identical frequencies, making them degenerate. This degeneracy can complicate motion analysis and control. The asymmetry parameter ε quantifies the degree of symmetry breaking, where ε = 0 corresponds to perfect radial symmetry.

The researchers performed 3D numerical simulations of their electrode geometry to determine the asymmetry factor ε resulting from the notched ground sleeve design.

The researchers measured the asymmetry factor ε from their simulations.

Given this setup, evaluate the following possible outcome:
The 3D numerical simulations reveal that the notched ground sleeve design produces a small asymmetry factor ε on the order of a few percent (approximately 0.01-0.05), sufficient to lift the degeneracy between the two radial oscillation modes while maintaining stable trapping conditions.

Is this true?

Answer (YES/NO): YES